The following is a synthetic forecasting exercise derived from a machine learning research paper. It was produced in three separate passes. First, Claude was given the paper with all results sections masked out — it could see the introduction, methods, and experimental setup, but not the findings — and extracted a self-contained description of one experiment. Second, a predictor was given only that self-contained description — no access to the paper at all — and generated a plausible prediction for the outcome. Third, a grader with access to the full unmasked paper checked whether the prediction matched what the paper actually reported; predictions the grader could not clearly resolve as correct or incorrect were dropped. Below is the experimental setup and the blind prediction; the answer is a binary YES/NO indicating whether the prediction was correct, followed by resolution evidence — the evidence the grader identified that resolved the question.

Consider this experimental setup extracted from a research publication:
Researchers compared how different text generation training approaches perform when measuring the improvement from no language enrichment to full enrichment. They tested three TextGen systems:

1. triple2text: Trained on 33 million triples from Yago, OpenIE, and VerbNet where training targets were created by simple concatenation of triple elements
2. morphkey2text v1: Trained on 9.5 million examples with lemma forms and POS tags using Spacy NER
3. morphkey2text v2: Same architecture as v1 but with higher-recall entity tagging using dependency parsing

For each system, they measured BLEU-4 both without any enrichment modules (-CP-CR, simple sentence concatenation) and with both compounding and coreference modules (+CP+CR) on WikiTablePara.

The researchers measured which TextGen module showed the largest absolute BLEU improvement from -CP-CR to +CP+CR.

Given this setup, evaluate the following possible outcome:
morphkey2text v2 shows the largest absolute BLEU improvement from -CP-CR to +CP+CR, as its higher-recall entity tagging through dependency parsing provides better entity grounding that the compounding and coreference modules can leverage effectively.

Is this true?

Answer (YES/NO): YES